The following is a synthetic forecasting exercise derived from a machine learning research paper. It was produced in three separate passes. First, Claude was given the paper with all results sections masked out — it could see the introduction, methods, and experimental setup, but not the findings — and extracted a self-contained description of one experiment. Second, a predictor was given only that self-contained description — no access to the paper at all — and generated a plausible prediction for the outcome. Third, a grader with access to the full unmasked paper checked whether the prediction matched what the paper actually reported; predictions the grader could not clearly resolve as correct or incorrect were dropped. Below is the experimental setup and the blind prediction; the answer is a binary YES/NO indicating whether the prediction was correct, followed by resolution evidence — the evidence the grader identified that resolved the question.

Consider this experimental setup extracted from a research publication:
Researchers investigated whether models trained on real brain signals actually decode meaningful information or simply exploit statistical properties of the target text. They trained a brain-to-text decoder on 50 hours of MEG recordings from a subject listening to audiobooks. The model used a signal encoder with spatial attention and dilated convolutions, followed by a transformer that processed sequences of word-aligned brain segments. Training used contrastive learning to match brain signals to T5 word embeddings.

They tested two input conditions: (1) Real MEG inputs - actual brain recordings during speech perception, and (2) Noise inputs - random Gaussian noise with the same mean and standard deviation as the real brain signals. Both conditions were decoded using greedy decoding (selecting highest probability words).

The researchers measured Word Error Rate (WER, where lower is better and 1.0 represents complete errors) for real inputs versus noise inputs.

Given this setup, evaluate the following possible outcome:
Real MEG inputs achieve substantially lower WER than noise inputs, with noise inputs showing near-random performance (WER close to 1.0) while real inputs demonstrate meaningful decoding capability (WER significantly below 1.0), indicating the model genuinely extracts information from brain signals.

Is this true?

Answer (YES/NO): YES